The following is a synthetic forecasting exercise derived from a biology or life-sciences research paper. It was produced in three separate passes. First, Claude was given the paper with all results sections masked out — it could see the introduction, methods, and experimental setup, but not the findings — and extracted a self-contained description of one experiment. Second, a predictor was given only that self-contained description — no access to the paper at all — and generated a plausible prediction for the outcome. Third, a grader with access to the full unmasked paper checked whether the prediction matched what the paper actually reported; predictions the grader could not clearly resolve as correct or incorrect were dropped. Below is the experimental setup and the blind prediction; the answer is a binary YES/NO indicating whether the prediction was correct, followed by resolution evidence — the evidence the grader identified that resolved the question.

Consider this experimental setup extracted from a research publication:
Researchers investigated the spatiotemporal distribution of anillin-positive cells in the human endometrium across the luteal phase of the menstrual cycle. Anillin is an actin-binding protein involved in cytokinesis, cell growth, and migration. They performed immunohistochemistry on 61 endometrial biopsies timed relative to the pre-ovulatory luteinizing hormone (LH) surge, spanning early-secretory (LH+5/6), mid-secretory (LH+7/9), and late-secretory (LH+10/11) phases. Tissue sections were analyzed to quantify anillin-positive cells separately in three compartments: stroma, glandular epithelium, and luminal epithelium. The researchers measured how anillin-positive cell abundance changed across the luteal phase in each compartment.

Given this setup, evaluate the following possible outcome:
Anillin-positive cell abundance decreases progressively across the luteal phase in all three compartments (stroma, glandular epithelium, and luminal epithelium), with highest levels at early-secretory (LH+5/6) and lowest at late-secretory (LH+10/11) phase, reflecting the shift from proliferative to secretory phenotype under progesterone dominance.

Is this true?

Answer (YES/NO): NO